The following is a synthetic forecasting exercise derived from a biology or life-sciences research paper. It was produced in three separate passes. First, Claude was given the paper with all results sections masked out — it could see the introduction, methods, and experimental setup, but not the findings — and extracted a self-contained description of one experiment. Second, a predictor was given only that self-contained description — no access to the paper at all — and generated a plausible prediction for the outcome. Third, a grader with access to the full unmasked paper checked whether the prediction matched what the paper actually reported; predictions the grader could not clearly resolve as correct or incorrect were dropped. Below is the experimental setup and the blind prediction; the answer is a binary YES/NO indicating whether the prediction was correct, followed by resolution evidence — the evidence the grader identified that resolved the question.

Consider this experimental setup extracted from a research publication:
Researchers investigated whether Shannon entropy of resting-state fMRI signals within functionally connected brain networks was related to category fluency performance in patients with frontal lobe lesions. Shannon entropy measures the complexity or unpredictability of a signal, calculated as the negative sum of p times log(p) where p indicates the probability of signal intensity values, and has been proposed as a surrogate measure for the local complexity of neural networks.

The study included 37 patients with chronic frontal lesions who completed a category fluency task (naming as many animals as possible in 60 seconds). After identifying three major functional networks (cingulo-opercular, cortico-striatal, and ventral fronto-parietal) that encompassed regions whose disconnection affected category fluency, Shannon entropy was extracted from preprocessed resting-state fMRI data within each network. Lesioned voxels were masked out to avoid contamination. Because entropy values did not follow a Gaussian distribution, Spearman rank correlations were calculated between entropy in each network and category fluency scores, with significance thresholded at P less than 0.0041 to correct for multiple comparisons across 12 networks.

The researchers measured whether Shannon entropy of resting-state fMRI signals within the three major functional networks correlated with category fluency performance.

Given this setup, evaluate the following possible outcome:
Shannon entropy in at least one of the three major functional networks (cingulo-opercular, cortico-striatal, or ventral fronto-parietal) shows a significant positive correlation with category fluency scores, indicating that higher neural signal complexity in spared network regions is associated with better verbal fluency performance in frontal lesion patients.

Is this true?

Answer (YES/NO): NO